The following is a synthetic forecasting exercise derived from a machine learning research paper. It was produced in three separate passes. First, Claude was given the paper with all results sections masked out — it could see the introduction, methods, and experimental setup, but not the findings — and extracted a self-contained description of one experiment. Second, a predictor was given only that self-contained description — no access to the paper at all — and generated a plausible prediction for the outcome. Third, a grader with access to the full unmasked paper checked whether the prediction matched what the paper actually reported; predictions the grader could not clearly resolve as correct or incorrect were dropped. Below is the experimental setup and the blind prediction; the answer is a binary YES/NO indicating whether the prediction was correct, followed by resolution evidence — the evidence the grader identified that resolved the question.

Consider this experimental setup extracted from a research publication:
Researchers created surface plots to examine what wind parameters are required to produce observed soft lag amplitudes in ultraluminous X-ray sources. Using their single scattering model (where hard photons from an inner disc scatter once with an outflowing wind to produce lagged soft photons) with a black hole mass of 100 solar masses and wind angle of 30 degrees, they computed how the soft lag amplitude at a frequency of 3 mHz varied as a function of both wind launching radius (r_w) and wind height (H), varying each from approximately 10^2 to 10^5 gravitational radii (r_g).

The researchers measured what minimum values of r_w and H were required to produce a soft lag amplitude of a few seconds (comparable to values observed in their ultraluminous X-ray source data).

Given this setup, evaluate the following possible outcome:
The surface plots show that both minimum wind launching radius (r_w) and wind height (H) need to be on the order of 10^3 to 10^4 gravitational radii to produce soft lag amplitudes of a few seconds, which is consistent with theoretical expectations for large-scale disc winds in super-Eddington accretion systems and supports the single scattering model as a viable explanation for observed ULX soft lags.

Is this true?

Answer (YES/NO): NO